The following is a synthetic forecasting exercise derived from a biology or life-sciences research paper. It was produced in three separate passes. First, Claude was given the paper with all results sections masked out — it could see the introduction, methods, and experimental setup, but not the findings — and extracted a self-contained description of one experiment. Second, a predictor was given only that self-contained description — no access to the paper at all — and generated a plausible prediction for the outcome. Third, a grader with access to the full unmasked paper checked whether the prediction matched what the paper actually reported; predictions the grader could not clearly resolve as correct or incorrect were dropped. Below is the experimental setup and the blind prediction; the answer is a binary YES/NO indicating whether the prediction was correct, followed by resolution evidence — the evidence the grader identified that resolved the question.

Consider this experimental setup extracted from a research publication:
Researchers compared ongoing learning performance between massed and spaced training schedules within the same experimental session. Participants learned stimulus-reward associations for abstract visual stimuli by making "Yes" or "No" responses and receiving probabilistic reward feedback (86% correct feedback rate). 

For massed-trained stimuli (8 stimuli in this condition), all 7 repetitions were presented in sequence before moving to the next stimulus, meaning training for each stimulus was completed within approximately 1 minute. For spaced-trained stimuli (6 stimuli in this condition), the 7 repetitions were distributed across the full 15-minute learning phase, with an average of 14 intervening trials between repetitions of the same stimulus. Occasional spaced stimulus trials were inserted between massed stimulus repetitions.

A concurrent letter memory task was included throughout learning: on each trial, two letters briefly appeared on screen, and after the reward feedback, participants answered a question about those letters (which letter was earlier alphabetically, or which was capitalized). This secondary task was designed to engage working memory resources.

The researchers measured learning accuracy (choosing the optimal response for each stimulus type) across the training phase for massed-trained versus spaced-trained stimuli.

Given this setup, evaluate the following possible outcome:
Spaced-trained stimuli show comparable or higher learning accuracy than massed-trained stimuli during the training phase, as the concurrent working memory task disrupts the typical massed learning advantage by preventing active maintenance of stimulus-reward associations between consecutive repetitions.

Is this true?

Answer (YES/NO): NO